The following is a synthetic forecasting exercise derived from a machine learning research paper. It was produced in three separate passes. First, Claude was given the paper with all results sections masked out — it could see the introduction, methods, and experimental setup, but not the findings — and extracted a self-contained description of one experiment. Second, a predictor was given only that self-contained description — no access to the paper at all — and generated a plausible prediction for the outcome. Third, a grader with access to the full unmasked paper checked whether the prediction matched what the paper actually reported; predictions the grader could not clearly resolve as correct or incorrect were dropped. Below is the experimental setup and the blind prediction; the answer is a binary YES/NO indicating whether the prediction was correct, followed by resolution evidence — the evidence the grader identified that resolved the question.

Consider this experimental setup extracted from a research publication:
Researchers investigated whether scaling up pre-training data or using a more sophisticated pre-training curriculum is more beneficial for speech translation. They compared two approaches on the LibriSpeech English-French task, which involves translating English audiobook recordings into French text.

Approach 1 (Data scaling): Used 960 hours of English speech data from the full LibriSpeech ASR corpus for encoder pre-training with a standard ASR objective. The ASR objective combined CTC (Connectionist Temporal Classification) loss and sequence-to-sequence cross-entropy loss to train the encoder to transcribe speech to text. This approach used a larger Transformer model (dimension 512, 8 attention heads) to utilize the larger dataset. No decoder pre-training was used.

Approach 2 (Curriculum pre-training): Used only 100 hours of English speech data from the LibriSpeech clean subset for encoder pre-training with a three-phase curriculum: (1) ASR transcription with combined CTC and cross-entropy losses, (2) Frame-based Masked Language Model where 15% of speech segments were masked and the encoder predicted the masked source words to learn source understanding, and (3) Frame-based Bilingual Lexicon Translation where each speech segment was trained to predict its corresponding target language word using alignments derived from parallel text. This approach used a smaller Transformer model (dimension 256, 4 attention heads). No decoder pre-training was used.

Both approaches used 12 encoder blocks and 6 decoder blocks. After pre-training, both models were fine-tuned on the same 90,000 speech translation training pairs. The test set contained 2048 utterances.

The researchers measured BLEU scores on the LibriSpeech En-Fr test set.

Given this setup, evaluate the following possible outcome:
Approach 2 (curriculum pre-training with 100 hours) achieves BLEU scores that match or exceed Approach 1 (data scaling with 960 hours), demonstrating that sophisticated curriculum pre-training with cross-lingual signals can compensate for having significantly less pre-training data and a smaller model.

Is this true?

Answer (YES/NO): YES